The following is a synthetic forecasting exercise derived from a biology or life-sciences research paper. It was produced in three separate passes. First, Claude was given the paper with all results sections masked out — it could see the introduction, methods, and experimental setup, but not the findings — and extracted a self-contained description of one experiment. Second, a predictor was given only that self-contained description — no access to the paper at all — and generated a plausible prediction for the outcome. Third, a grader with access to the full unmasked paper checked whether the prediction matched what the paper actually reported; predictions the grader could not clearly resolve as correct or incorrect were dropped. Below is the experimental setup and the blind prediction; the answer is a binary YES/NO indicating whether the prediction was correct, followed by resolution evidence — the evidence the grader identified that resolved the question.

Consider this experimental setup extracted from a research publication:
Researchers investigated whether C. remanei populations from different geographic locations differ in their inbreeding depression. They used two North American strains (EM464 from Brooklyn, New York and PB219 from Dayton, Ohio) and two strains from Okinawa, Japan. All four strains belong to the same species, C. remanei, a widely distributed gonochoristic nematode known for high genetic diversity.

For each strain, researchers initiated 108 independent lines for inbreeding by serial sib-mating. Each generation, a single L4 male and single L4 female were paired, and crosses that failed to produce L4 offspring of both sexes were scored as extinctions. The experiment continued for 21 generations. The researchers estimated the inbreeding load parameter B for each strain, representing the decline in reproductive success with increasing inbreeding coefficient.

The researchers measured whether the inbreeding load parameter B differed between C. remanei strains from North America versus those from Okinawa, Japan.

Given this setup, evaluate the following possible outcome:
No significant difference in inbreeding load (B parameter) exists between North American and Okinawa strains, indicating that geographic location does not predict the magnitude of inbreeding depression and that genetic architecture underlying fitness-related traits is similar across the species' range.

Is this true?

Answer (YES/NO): NO